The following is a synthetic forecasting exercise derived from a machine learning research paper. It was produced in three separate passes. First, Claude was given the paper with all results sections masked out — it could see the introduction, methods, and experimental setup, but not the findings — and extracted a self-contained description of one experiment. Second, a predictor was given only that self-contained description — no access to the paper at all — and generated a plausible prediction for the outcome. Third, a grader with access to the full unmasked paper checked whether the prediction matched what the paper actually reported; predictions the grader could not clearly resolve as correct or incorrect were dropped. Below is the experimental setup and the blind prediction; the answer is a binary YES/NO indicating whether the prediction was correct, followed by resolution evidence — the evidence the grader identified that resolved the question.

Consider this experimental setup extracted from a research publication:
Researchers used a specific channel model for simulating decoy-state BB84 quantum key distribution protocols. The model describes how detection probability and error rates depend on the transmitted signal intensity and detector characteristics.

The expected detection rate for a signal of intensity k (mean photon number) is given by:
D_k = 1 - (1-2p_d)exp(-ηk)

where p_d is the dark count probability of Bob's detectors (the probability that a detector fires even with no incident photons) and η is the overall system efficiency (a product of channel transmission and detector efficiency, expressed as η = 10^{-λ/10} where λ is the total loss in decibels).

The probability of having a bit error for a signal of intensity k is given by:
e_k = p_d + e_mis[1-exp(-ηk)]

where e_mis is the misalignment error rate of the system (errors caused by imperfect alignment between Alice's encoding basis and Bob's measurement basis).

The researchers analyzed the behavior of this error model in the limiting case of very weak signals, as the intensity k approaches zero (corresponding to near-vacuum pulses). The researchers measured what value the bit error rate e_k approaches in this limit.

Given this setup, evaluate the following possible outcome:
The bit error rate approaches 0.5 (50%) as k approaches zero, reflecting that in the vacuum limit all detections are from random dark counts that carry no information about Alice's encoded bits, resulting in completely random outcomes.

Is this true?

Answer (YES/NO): NO